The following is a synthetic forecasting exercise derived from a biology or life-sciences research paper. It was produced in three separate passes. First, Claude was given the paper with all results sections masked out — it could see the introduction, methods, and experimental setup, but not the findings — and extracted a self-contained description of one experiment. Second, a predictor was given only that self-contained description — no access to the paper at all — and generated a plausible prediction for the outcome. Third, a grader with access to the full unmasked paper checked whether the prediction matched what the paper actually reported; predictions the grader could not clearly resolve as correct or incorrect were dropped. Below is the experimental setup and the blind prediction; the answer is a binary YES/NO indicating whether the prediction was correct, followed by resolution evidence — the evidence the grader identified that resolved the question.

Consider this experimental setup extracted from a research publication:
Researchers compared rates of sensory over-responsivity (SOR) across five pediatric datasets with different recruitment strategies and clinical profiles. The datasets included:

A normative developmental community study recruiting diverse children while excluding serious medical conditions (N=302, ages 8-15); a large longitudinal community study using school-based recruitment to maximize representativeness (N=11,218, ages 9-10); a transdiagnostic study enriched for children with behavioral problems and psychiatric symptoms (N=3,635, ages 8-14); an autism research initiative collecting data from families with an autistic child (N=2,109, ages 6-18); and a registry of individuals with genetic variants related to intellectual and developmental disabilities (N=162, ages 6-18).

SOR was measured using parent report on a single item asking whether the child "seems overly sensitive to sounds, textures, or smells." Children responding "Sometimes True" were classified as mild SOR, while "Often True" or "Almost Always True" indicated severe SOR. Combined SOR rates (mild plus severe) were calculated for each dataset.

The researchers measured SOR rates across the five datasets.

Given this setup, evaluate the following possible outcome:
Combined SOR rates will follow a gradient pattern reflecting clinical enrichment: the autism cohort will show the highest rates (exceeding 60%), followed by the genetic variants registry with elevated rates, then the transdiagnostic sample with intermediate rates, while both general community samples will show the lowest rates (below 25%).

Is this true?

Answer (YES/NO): YES